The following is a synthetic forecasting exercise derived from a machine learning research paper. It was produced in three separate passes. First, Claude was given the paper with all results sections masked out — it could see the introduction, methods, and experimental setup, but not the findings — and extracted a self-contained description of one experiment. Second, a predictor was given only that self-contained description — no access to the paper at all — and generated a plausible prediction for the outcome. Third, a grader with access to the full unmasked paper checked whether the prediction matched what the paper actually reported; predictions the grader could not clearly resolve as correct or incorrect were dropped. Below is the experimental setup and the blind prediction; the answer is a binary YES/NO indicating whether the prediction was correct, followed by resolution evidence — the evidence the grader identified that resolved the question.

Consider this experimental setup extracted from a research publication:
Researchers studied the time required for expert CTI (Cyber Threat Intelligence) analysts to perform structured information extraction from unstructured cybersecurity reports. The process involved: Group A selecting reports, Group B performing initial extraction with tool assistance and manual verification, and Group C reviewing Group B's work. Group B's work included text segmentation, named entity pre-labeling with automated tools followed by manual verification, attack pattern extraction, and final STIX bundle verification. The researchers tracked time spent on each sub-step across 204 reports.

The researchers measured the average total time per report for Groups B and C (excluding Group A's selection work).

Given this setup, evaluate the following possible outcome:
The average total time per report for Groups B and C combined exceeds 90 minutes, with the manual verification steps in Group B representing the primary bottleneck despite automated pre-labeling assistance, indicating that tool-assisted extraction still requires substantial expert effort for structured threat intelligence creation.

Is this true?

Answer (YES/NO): YES